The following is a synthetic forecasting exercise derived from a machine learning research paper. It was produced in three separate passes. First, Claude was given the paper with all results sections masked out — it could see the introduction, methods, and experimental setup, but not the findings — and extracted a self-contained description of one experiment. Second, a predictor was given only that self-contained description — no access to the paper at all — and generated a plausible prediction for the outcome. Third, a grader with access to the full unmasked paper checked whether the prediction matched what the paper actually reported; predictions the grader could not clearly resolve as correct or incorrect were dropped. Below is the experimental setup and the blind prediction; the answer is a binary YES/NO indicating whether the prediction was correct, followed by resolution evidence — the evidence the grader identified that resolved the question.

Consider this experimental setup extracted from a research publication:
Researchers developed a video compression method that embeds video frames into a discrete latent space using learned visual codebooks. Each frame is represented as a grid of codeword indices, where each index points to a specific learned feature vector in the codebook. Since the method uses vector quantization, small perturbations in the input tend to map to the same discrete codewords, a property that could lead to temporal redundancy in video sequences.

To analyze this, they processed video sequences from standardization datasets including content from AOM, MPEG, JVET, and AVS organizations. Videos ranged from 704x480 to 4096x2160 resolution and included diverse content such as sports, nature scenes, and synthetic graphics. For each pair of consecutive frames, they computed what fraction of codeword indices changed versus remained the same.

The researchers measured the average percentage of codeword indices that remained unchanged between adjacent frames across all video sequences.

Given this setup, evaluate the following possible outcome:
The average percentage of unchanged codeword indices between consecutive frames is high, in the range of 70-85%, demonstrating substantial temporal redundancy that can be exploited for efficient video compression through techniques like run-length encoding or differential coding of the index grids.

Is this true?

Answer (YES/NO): NO